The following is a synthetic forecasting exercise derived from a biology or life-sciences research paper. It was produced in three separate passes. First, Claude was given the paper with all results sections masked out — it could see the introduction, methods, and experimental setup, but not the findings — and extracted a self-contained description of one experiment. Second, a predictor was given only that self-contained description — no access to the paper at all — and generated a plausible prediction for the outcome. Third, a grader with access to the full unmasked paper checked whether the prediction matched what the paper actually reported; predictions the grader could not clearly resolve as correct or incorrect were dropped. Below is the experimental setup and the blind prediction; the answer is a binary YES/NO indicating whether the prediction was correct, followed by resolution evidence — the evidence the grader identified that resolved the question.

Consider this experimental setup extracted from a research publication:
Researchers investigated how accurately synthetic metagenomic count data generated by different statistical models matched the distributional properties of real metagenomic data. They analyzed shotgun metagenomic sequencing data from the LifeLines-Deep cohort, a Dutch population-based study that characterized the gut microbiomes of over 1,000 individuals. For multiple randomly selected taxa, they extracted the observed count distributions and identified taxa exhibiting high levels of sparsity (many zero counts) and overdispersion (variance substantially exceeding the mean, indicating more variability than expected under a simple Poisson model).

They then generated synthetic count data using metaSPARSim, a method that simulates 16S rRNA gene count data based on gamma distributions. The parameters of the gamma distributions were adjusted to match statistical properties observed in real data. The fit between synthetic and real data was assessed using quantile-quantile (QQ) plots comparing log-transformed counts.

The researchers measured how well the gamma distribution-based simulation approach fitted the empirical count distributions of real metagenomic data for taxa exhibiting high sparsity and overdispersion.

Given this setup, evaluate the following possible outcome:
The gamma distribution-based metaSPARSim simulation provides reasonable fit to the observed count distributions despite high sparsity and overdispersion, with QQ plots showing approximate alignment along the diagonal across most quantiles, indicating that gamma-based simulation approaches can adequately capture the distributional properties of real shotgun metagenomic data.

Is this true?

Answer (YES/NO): NO